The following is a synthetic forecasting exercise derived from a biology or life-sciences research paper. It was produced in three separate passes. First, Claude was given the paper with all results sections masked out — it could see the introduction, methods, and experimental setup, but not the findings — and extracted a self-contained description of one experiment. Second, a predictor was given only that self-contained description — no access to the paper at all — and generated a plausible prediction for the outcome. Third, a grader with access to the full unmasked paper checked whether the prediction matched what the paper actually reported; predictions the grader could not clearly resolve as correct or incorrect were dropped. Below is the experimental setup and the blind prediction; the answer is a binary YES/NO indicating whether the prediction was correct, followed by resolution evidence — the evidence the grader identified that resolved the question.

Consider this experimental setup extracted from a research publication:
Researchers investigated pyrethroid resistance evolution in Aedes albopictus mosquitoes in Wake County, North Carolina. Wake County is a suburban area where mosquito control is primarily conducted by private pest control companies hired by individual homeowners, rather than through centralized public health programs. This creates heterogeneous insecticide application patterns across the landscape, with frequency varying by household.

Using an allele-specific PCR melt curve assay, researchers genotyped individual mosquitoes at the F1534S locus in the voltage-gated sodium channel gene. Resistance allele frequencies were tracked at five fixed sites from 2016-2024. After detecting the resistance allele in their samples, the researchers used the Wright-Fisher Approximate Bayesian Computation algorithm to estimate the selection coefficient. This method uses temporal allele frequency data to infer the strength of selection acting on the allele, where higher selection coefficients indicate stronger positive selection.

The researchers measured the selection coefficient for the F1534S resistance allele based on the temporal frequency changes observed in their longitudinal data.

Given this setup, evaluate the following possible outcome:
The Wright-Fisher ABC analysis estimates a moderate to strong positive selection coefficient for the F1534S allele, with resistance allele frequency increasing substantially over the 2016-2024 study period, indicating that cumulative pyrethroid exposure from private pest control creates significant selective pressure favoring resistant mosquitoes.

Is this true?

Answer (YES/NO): YES